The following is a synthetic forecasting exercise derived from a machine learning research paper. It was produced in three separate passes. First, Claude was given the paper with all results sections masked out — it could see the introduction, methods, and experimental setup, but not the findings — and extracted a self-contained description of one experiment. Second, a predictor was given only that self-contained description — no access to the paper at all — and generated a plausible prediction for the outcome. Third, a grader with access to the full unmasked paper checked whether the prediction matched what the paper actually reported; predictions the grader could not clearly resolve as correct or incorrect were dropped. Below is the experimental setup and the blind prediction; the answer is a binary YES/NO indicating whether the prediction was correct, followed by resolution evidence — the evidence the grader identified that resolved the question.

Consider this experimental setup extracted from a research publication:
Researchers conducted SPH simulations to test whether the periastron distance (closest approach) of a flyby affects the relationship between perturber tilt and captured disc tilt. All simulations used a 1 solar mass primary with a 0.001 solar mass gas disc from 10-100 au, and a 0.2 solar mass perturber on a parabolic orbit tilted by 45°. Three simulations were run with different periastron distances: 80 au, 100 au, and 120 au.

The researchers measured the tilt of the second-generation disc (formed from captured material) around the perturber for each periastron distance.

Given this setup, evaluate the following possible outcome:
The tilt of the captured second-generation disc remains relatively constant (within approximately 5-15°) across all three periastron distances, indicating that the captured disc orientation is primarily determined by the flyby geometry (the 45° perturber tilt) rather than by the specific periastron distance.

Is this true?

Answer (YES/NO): YES